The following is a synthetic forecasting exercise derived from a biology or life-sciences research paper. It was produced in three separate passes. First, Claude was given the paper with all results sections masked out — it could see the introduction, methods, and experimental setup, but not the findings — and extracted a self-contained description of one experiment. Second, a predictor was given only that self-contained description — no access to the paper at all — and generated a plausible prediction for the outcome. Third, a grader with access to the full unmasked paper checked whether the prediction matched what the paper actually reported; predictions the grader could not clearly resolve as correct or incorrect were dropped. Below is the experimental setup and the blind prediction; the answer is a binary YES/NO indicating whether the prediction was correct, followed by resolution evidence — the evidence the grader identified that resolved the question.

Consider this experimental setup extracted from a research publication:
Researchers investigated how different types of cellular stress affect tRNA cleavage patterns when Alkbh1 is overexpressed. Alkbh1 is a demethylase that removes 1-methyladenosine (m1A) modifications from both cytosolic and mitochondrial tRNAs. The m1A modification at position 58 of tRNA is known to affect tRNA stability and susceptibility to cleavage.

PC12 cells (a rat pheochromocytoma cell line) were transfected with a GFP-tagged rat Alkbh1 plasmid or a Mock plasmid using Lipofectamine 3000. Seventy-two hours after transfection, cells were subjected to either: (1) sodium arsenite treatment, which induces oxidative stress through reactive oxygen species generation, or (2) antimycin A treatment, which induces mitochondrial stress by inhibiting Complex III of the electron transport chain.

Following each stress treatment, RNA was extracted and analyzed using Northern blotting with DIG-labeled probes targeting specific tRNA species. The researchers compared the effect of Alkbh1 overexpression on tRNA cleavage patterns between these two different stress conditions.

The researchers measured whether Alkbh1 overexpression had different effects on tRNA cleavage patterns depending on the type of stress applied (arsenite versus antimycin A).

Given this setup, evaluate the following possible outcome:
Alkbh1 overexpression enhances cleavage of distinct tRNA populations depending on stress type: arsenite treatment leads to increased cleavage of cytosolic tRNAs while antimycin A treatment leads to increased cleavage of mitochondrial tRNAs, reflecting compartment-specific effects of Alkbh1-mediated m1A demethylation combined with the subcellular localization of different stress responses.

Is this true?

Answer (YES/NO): NO